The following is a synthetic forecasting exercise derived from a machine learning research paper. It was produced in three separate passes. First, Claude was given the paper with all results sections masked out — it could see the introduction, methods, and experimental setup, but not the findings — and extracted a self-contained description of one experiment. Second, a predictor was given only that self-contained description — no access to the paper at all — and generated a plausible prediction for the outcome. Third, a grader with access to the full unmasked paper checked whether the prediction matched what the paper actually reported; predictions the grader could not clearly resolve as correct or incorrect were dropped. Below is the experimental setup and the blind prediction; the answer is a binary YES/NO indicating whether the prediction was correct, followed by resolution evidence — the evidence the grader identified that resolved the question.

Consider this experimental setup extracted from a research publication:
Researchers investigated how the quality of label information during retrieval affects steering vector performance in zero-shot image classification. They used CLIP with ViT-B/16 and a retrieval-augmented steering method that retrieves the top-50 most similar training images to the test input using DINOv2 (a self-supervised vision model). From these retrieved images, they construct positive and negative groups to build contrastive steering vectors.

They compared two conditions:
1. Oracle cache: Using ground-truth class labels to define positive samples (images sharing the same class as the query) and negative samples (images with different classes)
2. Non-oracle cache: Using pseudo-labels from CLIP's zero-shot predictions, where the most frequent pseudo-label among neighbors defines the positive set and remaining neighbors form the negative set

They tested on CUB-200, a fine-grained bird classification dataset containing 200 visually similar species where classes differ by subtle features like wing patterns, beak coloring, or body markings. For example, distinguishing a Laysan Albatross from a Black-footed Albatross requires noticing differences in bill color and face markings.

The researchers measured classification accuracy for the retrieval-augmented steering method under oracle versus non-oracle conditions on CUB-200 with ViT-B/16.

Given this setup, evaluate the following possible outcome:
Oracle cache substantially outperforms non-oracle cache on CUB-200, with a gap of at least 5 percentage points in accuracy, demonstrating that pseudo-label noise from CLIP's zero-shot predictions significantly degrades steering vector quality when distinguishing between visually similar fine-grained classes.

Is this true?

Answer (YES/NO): NO